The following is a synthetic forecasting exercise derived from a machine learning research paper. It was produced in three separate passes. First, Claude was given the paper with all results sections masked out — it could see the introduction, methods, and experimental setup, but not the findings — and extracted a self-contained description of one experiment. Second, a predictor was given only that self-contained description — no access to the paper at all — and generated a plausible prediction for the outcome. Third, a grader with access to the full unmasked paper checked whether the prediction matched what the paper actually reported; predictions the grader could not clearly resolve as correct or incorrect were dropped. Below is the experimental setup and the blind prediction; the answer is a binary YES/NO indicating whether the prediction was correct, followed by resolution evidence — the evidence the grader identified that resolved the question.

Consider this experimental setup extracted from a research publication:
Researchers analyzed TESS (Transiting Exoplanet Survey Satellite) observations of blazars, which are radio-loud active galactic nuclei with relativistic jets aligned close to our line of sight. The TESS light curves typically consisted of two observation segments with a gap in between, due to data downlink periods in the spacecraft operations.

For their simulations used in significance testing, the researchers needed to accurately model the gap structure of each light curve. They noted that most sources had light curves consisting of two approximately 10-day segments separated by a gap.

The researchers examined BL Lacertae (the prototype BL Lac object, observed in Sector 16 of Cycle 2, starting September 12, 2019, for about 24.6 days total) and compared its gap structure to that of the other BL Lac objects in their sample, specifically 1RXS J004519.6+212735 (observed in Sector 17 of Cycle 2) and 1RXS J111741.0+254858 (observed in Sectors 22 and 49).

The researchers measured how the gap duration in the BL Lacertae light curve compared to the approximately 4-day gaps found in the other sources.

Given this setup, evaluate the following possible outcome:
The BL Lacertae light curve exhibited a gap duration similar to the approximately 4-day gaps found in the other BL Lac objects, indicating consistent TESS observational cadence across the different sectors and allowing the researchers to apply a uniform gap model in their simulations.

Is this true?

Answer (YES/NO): NO